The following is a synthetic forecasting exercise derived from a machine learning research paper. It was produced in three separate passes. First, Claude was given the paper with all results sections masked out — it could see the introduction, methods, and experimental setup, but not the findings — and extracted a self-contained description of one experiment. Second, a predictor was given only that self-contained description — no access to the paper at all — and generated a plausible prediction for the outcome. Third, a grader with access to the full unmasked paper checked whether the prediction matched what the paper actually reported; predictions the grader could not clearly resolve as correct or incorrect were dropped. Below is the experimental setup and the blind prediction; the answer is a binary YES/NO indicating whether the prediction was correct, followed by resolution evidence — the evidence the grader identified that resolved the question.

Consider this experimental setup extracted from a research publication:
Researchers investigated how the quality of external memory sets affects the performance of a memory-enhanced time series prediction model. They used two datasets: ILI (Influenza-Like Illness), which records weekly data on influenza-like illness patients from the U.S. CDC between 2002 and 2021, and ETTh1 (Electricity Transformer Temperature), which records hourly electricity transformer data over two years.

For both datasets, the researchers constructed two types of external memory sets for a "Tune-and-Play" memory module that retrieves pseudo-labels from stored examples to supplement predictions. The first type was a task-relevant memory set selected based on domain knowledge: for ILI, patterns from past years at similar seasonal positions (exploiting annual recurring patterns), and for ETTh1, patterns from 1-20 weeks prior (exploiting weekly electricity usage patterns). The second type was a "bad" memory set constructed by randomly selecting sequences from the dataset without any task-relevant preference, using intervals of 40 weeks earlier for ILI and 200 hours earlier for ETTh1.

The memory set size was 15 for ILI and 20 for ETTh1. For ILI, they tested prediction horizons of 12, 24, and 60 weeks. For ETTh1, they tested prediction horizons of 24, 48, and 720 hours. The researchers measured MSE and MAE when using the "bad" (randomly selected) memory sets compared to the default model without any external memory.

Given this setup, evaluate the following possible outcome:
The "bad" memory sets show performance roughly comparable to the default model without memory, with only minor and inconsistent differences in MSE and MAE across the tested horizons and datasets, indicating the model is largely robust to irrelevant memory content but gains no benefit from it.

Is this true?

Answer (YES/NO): NO